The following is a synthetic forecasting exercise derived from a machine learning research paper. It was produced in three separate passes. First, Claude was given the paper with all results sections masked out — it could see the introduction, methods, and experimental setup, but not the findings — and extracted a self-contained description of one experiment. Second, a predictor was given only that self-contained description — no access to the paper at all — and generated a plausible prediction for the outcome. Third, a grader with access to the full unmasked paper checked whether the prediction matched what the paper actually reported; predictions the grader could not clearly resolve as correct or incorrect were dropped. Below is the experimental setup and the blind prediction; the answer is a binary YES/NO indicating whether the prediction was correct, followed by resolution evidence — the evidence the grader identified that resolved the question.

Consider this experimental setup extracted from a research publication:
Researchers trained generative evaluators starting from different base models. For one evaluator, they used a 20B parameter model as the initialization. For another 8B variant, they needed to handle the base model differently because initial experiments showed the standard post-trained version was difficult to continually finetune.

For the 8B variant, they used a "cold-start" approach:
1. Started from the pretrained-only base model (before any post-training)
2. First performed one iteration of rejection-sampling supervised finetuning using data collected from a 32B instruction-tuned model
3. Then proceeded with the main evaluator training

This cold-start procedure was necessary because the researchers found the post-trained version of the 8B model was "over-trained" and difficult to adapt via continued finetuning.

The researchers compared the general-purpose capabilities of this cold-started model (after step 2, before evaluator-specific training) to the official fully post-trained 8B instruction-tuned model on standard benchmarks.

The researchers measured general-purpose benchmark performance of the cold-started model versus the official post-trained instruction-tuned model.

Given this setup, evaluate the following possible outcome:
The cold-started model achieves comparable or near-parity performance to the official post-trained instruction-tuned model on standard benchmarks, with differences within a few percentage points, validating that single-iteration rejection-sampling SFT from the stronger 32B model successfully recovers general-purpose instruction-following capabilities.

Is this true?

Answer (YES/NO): NO